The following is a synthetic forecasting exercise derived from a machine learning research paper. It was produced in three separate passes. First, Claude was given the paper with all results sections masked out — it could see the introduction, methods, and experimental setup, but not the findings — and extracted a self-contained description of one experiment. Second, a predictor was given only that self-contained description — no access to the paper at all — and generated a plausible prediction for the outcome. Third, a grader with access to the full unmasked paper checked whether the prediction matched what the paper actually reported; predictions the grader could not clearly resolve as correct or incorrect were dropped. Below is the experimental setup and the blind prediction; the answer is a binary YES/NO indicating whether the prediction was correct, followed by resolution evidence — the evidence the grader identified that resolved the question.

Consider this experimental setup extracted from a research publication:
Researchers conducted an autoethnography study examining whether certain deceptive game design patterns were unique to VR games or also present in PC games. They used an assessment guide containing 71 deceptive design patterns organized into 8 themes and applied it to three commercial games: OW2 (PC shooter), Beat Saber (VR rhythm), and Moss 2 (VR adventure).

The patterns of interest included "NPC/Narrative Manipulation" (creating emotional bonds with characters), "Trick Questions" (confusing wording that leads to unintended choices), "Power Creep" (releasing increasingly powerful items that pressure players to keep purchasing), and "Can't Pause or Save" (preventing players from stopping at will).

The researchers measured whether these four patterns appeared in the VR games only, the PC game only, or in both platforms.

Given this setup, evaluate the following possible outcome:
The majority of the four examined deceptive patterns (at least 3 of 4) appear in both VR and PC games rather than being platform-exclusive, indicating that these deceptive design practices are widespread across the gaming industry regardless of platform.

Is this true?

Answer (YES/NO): NO